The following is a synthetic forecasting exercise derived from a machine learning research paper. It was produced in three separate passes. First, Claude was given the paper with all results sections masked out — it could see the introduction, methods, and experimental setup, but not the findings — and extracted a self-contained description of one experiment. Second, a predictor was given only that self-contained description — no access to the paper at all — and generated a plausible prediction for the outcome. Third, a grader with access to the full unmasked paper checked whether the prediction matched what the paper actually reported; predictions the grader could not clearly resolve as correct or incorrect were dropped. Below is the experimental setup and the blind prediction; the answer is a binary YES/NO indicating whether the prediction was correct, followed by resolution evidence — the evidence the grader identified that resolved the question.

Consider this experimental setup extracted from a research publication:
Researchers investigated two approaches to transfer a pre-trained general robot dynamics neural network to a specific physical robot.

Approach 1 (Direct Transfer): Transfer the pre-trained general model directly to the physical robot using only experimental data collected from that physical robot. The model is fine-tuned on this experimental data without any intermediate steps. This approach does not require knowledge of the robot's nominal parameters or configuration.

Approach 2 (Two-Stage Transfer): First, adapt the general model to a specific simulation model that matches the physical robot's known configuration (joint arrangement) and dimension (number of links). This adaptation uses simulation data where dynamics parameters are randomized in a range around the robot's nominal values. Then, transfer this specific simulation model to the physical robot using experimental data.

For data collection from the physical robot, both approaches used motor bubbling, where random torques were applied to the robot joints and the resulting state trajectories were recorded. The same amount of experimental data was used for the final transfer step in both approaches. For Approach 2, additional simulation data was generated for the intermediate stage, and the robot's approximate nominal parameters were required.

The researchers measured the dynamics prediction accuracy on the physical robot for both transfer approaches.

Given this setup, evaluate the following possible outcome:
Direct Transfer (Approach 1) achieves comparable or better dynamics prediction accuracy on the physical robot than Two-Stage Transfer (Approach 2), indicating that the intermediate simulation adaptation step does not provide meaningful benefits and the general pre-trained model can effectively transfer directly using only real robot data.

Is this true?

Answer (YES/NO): YES